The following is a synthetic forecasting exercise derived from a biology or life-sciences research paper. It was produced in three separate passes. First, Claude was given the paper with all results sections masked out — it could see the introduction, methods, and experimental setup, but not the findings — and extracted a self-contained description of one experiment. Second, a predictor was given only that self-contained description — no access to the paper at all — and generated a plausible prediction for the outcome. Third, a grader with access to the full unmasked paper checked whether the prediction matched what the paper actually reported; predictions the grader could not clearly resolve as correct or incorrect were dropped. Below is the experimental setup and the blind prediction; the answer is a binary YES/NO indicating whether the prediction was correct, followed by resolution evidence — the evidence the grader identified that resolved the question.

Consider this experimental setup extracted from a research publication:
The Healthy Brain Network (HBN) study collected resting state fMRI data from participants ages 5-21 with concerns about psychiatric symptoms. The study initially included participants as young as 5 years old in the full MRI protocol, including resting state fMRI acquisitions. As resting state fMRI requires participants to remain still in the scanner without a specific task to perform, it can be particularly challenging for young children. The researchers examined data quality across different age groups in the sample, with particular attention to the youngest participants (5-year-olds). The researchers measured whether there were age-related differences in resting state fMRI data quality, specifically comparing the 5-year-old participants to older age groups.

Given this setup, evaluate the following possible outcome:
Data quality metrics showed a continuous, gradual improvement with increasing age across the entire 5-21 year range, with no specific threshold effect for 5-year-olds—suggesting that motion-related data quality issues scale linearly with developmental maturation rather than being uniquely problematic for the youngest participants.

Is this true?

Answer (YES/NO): NO